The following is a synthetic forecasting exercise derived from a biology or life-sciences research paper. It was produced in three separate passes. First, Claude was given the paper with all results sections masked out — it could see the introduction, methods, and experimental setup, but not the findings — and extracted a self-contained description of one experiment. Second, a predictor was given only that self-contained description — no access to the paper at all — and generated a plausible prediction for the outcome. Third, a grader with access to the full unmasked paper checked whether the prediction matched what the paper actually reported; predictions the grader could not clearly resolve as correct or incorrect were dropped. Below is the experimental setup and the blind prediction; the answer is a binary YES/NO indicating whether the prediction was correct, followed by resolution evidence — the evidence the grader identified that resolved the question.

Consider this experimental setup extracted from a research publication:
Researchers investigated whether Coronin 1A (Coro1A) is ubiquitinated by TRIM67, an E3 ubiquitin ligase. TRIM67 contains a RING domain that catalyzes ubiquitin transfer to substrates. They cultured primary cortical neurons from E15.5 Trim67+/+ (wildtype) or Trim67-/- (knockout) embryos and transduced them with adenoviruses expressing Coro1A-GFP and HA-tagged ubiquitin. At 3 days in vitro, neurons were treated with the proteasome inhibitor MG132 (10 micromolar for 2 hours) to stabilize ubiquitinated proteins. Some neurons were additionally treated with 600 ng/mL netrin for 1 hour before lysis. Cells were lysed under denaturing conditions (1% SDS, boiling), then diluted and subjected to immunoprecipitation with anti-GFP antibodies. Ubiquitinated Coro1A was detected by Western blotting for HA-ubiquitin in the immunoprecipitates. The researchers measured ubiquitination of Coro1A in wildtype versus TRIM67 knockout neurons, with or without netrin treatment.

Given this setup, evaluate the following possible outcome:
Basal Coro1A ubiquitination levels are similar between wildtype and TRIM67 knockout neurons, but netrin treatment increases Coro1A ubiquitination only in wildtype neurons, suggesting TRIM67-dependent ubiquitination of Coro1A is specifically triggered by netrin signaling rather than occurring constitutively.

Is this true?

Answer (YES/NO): NO